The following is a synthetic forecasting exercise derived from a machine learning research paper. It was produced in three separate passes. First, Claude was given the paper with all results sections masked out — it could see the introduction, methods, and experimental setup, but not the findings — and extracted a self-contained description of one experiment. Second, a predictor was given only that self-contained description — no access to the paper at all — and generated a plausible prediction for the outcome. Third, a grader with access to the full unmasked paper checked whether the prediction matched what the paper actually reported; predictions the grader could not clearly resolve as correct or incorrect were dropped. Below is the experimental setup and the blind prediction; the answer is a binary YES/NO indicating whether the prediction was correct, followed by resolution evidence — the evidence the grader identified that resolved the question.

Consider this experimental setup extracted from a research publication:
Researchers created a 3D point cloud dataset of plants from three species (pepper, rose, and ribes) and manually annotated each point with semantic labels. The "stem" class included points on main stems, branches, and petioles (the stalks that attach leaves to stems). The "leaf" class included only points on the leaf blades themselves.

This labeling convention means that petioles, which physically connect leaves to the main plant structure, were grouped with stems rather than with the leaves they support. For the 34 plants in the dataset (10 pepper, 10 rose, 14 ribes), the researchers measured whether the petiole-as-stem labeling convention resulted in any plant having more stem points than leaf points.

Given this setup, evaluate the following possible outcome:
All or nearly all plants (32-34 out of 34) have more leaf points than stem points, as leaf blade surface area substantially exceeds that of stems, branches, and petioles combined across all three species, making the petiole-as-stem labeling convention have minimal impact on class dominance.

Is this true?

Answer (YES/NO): YES